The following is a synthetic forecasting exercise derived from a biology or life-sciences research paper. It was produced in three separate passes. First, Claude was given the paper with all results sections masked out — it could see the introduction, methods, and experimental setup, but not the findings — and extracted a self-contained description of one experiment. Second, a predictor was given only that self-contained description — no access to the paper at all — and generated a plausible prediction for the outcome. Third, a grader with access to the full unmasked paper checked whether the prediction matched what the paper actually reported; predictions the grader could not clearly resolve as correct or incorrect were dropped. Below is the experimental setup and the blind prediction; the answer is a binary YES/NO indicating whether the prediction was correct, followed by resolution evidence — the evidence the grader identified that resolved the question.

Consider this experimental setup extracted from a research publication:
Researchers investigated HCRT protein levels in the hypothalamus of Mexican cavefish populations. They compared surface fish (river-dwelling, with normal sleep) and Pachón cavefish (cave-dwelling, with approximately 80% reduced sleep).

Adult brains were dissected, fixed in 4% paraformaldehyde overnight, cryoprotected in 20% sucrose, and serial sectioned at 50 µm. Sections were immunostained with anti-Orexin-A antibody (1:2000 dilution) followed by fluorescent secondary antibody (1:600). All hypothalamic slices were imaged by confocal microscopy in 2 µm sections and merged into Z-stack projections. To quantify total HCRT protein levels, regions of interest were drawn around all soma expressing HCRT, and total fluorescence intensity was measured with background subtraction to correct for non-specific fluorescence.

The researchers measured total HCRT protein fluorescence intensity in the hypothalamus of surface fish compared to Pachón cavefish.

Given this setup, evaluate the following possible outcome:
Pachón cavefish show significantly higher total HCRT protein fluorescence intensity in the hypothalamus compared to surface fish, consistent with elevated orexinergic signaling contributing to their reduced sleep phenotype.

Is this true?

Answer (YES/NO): YES